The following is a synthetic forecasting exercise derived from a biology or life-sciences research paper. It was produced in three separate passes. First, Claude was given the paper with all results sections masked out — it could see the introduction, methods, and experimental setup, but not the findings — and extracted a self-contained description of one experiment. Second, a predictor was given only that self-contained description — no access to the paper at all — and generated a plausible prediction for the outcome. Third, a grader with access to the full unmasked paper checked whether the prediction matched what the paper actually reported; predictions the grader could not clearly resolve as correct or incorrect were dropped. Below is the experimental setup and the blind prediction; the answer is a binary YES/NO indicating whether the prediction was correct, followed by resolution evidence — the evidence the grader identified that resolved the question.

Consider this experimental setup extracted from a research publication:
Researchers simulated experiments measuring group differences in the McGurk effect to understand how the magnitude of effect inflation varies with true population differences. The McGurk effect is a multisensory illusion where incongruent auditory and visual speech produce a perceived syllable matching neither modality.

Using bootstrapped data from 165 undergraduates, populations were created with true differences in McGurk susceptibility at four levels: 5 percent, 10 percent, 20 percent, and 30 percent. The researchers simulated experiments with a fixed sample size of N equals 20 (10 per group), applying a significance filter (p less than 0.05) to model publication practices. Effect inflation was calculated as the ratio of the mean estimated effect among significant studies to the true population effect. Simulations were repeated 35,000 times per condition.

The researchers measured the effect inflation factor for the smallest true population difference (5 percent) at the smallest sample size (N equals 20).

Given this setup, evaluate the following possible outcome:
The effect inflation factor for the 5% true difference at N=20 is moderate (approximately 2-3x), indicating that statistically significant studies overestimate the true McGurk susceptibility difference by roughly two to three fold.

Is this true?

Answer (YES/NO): NO